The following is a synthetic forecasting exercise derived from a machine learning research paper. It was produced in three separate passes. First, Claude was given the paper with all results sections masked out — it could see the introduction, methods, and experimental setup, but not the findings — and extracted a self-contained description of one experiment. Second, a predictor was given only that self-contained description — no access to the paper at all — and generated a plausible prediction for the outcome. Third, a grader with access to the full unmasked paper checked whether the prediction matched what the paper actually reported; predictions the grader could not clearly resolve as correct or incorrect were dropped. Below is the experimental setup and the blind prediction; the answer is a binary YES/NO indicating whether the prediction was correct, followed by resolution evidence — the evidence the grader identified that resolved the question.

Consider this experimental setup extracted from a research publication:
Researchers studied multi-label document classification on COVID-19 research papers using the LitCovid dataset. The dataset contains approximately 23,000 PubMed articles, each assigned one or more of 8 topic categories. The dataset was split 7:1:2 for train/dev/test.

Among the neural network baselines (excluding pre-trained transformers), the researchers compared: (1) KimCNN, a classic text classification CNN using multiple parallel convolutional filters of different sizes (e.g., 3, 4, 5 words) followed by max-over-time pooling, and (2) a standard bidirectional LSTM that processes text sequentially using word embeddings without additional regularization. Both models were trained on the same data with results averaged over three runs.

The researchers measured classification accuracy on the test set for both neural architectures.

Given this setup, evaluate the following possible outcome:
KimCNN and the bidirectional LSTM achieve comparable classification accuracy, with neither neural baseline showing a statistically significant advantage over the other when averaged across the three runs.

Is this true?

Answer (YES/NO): YES